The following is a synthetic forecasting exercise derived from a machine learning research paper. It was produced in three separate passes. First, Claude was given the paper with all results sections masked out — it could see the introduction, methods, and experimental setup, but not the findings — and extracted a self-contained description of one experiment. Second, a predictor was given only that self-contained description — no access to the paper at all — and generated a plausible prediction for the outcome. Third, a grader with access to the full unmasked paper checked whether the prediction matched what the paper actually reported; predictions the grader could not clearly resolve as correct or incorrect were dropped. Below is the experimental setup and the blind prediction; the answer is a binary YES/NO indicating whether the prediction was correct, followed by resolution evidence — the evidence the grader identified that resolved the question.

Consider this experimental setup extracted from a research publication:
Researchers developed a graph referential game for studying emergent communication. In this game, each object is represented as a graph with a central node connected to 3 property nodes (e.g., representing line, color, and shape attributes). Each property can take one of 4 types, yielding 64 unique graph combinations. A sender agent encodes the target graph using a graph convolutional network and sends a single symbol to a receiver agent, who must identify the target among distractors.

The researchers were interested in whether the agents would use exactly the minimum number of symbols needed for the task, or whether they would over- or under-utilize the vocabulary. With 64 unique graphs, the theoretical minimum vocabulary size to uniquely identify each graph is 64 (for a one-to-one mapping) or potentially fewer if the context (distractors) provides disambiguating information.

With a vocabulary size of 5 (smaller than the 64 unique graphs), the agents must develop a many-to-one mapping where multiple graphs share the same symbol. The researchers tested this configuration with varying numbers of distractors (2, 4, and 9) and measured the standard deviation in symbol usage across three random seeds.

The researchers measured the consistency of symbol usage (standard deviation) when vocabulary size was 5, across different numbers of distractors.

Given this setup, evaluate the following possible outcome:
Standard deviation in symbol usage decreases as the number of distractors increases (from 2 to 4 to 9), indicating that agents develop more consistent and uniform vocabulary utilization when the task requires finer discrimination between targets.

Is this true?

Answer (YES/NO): NO